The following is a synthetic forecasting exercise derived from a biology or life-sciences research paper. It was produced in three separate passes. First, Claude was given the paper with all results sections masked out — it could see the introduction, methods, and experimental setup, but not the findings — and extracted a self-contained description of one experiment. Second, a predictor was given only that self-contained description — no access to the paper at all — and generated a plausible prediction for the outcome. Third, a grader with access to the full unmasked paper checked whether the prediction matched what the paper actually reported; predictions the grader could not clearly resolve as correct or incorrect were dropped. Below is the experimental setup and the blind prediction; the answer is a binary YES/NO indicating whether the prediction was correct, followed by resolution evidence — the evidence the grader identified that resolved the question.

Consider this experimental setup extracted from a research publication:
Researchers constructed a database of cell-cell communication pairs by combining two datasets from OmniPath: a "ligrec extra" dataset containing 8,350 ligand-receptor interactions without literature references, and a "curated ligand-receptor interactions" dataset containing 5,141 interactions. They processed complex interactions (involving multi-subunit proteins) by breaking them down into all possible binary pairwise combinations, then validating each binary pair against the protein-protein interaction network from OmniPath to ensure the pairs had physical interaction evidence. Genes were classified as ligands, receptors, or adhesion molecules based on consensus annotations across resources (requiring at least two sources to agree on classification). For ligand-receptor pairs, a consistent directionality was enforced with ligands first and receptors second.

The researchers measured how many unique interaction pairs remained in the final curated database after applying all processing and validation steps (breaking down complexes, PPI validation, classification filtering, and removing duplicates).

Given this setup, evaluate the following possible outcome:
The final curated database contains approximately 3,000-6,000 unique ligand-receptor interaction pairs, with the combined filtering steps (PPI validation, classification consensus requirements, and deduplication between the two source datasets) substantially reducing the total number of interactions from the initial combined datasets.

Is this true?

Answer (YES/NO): YES